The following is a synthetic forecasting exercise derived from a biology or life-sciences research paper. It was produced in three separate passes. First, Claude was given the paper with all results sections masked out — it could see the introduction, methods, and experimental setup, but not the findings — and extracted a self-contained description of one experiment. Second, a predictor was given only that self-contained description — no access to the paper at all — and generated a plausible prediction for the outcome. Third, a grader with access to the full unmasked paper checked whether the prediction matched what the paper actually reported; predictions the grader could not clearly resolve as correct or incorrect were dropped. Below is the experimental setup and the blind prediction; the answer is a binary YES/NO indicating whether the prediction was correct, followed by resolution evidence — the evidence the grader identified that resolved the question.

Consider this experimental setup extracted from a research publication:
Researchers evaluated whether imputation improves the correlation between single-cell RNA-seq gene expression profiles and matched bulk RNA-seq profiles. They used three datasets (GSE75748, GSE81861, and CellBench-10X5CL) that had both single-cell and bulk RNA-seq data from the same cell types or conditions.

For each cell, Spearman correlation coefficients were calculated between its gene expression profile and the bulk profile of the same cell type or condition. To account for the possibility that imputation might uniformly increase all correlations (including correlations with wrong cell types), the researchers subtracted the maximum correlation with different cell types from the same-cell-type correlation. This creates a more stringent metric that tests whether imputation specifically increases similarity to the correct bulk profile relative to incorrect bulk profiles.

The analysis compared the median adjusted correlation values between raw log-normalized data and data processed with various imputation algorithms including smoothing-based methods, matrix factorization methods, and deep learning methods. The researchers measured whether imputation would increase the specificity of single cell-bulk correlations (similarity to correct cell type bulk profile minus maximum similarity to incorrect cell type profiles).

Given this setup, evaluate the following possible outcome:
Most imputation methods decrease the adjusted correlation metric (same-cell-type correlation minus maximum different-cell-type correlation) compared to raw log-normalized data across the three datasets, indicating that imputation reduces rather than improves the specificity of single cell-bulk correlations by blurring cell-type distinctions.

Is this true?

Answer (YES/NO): NO